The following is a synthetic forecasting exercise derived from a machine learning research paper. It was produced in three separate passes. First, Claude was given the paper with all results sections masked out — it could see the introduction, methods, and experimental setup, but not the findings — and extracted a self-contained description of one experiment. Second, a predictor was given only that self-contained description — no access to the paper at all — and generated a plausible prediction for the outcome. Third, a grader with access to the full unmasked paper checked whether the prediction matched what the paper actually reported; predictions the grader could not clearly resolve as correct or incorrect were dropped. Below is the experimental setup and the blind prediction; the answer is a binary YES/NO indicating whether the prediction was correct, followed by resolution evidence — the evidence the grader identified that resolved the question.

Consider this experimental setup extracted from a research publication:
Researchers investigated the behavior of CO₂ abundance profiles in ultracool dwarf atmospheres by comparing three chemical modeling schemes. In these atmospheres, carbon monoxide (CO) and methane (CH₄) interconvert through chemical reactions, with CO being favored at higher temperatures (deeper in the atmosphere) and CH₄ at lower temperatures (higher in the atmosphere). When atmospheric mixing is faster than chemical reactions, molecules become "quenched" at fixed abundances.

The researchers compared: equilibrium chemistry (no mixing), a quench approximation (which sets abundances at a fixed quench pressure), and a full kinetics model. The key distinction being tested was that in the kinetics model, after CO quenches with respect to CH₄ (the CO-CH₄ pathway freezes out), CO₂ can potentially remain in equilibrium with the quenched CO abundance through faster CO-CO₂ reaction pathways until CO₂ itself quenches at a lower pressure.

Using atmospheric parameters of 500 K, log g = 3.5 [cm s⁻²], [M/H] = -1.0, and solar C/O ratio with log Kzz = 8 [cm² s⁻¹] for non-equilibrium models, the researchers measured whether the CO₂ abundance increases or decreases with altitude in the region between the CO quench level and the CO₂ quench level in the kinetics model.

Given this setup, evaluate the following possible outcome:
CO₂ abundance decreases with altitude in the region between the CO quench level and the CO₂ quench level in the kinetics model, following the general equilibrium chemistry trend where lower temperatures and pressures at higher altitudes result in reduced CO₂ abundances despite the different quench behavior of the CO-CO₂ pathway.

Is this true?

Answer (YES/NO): NO